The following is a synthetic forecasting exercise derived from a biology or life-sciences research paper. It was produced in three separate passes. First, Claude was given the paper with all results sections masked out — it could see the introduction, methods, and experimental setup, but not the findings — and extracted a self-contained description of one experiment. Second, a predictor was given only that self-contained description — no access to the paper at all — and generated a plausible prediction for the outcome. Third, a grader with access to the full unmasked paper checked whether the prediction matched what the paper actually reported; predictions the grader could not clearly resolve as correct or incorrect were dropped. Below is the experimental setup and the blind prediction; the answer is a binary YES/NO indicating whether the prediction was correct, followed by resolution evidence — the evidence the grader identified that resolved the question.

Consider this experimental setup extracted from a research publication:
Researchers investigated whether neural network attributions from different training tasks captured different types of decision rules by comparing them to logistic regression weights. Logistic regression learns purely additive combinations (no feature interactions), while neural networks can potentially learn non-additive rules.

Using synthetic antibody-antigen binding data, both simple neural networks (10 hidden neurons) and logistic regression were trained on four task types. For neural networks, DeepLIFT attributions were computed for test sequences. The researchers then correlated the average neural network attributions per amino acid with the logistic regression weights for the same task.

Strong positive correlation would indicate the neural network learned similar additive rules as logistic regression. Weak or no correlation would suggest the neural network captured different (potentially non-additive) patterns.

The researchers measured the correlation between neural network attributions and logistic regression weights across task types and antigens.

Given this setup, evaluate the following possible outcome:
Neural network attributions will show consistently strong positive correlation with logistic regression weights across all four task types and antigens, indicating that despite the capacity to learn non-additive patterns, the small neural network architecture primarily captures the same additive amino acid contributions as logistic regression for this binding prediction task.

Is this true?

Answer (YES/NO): NO